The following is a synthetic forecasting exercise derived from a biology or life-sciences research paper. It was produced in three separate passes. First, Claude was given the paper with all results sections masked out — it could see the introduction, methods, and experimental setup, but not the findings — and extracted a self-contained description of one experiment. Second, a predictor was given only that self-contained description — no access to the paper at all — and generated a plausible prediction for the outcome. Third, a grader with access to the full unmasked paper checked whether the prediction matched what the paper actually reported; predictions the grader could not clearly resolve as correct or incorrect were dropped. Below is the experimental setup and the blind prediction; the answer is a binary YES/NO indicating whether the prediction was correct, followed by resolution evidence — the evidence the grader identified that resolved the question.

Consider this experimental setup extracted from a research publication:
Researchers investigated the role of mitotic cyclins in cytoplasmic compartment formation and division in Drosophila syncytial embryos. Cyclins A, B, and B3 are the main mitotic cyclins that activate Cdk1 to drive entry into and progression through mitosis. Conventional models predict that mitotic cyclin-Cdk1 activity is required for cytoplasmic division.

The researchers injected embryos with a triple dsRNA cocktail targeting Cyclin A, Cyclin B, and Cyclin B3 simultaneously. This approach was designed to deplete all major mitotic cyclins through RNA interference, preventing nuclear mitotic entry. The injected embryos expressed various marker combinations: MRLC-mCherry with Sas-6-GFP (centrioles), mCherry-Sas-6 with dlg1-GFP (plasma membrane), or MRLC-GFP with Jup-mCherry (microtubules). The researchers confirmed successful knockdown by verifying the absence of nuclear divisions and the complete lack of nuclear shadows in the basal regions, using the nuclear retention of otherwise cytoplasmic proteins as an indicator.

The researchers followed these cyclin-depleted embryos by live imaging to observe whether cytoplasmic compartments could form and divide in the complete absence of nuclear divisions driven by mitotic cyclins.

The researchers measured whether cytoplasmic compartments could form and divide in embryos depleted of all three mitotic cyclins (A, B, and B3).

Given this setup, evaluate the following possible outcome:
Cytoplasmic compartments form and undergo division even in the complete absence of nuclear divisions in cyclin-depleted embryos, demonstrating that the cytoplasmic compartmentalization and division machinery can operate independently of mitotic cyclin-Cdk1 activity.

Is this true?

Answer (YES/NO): YES